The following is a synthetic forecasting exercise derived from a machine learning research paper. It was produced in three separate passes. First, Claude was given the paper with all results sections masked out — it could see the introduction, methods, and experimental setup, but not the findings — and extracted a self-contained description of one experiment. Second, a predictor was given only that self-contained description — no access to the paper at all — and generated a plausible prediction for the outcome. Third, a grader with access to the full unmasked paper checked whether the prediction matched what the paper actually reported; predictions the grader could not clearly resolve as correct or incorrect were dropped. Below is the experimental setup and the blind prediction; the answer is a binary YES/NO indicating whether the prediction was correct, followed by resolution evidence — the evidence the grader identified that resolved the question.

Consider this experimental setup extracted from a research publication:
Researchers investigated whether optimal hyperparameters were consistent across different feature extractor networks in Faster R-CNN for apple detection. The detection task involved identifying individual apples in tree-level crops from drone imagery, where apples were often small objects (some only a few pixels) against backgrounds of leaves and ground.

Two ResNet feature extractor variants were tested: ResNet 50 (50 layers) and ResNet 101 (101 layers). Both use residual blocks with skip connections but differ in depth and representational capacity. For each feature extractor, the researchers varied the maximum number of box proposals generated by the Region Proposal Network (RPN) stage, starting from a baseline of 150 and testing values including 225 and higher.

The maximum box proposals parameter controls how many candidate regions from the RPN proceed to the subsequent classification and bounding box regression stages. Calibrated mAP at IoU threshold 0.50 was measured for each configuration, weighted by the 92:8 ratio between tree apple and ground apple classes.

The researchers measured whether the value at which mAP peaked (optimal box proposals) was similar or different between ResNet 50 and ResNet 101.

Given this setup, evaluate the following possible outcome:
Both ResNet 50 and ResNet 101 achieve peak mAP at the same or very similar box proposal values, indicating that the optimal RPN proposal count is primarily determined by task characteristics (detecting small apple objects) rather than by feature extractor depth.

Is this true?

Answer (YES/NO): NO